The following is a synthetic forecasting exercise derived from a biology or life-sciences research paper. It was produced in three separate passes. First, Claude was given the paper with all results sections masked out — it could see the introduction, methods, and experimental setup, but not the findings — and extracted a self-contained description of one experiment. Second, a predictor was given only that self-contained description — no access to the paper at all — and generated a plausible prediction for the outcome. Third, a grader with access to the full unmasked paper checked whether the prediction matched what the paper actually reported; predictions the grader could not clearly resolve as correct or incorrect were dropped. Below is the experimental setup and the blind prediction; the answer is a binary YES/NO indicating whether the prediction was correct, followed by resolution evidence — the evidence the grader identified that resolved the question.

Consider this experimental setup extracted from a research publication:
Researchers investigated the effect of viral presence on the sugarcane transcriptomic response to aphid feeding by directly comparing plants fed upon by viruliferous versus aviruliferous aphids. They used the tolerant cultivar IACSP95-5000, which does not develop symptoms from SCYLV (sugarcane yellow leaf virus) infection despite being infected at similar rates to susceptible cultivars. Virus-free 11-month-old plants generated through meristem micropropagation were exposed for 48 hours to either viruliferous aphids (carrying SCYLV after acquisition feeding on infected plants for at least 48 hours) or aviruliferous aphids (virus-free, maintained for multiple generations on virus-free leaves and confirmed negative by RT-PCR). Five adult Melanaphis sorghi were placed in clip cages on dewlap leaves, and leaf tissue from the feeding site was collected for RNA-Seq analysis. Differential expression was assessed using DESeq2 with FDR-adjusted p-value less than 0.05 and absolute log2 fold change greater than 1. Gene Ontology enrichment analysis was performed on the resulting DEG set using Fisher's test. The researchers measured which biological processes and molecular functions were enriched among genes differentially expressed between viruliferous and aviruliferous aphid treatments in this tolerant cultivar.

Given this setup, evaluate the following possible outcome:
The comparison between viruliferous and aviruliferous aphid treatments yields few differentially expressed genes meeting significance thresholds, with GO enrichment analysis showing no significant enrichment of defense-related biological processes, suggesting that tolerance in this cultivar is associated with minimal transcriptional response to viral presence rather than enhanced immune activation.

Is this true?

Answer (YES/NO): NO